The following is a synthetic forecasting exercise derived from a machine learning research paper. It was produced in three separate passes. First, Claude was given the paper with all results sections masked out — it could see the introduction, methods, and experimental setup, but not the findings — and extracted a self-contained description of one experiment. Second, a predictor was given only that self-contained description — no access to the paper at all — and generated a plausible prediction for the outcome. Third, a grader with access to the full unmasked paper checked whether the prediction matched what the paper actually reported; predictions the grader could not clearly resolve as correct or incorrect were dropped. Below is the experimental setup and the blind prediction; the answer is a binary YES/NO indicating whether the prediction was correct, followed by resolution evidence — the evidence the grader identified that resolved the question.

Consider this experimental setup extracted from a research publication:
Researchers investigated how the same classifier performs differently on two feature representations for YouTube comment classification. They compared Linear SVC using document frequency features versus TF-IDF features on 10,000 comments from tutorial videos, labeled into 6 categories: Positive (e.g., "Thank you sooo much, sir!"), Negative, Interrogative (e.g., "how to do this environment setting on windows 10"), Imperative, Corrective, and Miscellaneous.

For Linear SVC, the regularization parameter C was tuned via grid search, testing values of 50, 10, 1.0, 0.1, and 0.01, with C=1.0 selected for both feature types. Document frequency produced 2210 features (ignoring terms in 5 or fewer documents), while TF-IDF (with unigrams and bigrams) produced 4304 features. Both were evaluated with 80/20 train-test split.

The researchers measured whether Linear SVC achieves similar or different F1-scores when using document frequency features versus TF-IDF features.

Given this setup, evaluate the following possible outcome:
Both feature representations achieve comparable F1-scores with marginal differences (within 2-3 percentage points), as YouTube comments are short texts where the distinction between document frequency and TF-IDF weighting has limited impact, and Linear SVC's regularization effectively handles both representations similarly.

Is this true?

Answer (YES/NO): YES